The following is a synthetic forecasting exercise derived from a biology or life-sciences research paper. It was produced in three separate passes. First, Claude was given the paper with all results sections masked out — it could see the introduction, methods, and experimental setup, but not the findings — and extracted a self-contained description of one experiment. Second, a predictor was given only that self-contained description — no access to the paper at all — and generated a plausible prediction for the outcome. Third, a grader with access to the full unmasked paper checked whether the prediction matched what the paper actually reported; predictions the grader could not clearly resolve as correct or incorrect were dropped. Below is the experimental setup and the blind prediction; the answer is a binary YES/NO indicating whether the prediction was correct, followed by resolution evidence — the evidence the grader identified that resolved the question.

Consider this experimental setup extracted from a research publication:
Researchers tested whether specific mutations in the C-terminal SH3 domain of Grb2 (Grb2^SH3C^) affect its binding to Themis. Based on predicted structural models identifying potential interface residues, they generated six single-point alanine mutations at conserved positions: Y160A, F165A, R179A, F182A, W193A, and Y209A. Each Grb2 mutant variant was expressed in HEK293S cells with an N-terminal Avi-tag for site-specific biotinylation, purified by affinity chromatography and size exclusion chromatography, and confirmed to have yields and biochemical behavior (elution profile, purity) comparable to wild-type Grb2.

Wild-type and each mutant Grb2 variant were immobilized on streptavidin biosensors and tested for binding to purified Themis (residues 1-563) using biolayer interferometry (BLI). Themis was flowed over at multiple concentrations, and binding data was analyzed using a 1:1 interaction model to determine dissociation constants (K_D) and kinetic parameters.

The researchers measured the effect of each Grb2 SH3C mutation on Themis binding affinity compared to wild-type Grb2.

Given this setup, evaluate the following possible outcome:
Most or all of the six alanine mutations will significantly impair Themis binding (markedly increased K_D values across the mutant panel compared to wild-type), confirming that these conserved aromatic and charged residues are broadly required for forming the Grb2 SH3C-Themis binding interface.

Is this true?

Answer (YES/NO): YES